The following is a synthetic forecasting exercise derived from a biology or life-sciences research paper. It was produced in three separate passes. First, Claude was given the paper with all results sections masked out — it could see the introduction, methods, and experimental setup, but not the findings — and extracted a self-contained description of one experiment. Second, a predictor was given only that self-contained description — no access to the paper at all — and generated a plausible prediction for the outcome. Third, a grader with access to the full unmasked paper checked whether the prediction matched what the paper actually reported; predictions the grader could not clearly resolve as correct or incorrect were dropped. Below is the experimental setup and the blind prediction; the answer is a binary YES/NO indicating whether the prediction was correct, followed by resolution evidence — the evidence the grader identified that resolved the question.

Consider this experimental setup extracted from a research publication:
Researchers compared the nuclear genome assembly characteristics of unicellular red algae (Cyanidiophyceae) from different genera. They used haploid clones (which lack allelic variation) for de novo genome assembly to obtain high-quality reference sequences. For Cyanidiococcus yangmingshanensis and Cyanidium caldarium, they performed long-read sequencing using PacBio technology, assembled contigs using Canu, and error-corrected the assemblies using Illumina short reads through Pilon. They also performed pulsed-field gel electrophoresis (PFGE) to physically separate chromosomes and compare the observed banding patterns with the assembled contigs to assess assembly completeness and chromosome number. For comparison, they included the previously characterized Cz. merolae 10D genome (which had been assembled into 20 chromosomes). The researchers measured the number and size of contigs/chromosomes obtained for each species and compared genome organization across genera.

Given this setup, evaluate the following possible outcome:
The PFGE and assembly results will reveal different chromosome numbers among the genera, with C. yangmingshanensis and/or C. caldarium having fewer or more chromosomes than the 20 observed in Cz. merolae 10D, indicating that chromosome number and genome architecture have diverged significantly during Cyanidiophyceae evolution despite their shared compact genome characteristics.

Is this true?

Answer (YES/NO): YES